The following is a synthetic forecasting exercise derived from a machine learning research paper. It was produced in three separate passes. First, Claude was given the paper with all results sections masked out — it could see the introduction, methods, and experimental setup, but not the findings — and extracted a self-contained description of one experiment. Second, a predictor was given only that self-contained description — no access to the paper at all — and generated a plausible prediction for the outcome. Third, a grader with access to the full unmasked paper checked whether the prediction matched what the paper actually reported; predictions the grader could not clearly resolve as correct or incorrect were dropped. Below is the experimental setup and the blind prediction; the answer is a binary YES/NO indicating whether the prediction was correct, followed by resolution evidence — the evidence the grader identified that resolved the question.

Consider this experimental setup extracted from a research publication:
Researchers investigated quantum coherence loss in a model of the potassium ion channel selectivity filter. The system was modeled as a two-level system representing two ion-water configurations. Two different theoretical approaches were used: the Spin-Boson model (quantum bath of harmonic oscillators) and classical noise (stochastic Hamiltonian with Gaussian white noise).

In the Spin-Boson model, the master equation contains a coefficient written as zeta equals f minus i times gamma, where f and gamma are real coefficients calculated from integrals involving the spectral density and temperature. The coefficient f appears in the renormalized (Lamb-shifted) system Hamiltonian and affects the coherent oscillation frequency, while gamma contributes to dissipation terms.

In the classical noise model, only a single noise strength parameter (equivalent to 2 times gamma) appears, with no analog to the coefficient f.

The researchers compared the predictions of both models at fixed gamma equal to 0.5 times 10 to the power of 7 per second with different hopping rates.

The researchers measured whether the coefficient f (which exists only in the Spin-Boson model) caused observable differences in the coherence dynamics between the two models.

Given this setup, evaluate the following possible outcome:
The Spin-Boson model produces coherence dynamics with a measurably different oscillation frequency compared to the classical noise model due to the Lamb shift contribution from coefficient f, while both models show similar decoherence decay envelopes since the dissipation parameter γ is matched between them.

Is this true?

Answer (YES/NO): NO